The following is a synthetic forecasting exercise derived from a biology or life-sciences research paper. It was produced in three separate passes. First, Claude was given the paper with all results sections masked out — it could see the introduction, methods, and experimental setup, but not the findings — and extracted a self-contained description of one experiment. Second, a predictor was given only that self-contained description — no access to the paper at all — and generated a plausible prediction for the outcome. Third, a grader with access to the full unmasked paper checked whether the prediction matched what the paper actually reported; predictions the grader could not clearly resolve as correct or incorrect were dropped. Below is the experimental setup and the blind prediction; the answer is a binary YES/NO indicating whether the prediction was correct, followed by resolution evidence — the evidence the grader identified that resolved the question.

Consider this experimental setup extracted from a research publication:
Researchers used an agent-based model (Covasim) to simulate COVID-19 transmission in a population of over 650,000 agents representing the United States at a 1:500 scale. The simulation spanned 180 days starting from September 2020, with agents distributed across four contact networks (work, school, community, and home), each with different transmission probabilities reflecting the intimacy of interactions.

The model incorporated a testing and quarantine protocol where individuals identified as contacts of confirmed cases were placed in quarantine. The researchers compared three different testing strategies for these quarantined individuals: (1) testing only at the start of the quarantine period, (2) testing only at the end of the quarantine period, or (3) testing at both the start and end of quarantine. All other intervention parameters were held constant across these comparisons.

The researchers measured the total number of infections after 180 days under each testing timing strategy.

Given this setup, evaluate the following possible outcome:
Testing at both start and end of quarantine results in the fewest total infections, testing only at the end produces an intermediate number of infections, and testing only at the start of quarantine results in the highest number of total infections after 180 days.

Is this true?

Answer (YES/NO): NO